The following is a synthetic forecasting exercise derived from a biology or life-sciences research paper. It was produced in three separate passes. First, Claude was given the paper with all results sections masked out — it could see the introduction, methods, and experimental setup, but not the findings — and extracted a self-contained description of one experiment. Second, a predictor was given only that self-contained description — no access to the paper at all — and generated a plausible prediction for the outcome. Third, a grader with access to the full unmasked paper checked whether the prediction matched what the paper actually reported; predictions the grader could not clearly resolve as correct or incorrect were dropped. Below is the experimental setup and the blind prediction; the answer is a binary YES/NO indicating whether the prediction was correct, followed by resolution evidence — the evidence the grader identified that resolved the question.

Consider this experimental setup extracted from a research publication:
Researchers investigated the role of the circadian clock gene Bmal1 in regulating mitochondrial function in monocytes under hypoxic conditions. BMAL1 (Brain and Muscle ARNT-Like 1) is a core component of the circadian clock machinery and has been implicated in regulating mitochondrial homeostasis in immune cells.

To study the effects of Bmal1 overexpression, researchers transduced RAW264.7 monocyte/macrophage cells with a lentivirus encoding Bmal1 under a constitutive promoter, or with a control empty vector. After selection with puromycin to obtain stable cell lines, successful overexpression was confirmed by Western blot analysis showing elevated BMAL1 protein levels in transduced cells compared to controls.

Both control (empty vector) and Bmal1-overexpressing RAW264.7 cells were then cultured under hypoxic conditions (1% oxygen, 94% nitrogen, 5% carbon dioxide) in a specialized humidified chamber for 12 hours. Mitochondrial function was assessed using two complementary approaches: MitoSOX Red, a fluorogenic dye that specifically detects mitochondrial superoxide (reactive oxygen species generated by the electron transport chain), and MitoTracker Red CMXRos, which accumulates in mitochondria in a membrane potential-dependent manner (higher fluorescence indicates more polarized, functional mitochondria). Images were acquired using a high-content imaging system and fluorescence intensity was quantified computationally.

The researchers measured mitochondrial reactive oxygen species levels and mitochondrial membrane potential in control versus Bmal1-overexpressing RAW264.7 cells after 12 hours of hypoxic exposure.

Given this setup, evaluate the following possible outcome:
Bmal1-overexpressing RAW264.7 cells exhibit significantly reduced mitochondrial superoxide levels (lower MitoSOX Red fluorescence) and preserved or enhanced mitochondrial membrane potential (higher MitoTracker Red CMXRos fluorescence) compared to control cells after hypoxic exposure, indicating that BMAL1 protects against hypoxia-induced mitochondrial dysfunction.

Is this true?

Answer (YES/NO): NO